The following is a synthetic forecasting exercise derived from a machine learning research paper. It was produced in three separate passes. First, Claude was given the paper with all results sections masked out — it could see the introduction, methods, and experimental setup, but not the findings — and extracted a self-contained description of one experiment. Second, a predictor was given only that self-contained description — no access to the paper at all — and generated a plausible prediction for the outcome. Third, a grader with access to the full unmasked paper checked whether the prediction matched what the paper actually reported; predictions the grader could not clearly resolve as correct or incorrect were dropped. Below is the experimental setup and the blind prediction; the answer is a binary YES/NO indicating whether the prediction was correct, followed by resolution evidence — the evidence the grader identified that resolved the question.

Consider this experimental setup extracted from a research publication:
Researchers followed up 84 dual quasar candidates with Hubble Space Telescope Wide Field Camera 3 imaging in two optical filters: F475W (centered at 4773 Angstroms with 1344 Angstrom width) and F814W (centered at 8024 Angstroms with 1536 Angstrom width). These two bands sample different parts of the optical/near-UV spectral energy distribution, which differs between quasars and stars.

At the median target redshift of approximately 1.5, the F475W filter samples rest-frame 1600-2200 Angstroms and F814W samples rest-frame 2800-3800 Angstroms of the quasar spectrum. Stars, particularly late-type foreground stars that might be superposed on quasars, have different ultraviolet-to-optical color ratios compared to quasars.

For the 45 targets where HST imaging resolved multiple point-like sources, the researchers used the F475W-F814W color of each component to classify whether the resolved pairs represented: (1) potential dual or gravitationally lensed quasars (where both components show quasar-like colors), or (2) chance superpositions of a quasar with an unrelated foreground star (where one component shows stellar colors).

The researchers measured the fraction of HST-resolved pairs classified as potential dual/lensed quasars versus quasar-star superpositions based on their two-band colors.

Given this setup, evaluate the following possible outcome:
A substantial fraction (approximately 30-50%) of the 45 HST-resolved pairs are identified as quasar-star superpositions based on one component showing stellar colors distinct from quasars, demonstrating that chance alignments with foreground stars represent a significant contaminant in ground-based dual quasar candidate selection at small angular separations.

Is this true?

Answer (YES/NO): NO